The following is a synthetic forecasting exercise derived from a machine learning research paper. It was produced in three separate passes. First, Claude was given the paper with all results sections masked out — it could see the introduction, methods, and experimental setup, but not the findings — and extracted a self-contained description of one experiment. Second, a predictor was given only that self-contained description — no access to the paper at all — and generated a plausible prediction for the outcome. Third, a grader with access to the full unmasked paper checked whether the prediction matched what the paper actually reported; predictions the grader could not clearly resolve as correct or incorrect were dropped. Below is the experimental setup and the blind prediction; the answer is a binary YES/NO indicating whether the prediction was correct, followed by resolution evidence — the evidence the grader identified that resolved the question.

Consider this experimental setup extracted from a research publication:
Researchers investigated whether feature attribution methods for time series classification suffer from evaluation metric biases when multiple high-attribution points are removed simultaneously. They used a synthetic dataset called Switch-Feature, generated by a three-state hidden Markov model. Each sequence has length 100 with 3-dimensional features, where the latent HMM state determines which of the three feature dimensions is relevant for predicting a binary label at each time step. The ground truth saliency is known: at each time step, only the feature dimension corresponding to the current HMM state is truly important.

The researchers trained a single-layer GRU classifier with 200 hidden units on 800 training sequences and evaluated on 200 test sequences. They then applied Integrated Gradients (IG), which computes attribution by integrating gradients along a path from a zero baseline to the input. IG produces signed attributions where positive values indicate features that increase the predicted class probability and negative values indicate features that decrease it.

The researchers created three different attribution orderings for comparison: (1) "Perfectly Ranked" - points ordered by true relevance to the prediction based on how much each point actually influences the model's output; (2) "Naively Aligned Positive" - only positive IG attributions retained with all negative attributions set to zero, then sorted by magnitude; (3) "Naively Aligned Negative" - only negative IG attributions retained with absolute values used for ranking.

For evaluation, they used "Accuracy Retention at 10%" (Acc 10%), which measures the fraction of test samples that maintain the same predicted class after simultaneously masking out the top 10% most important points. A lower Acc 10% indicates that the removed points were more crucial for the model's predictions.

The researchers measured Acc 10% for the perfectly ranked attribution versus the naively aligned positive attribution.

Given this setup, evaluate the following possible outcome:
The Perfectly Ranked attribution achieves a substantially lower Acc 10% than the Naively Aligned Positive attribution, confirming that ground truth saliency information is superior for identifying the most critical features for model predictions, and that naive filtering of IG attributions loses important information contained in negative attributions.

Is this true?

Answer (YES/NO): NO